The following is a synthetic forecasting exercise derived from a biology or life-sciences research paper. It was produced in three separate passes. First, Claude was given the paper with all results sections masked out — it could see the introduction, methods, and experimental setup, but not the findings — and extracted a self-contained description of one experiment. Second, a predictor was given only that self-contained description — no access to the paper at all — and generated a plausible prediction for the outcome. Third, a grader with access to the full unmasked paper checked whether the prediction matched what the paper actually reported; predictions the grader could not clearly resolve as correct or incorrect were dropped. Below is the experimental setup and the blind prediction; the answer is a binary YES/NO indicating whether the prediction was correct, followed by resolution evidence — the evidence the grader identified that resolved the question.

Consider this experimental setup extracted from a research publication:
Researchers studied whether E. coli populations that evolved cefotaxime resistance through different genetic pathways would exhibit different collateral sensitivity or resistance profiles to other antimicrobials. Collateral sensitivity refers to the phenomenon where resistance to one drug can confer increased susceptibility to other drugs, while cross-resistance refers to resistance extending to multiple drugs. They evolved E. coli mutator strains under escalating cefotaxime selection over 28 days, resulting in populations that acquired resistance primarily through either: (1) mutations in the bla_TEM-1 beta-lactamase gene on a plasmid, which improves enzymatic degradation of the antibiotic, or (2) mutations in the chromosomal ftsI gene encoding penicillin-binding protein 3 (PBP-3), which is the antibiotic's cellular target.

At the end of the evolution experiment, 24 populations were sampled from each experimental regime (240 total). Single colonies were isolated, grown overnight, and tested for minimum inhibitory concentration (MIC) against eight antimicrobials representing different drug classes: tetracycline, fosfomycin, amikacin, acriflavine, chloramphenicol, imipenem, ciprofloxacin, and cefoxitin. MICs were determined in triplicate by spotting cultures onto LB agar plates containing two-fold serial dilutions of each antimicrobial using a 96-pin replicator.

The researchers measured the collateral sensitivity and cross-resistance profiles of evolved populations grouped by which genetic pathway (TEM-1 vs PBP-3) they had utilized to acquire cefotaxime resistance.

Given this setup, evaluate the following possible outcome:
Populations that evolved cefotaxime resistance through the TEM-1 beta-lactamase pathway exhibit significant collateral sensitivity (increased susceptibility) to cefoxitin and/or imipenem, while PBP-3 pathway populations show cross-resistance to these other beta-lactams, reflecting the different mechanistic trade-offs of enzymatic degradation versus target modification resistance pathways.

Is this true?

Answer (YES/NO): NO